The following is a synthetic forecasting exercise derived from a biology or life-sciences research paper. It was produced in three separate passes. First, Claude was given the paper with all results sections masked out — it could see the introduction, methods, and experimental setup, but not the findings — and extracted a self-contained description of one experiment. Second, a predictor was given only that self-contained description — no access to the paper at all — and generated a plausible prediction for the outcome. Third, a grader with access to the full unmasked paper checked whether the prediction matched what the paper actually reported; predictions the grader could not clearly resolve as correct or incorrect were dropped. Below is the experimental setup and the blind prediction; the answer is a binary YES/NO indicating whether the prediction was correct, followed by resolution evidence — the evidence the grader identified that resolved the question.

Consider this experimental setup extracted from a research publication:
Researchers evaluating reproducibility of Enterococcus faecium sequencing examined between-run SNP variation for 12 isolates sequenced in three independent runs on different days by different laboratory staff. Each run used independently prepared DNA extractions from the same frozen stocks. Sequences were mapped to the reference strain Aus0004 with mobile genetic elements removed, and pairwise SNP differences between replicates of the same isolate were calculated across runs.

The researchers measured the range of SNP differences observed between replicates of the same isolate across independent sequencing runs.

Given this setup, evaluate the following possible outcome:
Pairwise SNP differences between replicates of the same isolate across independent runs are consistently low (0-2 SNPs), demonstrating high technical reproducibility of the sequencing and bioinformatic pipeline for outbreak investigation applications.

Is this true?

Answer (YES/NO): NO